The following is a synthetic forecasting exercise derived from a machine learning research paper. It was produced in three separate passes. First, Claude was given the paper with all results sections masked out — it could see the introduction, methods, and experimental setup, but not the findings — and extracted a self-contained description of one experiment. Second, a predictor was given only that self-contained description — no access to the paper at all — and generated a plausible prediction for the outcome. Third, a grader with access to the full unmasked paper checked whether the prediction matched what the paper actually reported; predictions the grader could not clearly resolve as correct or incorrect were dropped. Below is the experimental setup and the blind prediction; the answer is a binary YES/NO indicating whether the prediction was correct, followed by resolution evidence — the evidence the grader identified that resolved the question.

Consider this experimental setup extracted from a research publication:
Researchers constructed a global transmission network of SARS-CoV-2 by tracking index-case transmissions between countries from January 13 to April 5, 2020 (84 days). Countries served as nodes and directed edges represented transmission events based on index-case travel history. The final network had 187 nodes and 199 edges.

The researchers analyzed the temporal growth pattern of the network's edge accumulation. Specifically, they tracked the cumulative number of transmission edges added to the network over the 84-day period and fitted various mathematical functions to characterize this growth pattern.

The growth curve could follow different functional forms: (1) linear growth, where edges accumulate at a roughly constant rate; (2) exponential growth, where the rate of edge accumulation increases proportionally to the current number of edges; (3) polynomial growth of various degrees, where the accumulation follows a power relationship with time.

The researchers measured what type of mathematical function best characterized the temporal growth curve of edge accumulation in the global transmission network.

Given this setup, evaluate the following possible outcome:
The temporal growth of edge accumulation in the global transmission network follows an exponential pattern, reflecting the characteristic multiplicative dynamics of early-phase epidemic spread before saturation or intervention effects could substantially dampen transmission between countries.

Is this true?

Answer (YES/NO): NO